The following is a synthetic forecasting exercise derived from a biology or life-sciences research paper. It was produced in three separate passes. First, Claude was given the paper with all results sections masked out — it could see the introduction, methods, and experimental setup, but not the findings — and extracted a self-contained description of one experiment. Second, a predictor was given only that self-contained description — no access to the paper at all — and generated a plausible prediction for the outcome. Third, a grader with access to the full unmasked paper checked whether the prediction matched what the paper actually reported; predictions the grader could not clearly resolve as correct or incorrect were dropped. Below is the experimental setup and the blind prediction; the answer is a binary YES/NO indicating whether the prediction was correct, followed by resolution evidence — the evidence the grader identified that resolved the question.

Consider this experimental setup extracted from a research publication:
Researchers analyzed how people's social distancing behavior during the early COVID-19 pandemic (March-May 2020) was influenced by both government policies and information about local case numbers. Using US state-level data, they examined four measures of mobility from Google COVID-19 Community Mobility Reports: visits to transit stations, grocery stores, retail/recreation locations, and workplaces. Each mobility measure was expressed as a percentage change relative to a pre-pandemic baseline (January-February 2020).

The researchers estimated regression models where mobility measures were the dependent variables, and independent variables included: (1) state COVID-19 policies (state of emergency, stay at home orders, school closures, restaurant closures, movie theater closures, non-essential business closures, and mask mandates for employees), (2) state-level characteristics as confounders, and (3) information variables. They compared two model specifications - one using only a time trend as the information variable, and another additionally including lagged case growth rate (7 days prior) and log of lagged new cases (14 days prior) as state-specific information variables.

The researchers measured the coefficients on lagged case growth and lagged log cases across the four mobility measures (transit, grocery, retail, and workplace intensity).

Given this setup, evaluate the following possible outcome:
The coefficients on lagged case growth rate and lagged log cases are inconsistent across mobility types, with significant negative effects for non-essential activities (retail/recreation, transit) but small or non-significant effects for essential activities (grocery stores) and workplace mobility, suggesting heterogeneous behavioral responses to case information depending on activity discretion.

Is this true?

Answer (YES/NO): NO